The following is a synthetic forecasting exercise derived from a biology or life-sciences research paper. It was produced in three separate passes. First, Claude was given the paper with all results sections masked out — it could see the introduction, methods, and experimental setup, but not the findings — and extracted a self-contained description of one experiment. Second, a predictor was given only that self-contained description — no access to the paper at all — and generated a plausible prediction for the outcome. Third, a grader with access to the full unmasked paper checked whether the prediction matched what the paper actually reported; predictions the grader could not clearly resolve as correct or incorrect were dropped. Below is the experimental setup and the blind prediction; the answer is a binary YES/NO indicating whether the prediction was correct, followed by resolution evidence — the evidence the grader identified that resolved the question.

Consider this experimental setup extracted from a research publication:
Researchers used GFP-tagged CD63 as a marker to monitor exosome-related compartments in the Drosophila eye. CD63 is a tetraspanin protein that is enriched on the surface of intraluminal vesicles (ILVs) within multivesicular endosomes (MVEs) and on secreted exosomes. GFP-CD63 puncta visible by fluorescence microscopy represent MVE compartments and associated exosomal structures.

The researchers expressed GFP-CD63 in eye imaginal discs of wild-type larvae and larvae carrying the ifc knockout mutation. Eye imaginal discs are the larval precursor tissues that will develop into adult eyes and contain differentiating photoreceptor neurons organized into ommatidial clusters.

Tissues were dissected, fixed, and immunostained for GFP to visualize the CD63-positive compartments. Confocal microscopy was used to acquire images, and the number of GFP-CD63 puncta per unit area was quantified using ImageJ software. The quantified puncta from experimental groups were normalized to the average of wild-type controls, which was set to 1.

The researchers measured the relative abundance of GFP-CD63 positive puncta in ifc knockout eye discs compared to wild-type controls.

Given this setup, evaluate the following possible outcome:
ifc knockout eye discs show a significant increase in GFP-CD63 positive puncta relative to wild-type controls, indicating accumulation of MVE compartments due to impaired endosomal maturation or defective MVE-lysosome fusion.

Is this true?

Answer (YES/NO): NO